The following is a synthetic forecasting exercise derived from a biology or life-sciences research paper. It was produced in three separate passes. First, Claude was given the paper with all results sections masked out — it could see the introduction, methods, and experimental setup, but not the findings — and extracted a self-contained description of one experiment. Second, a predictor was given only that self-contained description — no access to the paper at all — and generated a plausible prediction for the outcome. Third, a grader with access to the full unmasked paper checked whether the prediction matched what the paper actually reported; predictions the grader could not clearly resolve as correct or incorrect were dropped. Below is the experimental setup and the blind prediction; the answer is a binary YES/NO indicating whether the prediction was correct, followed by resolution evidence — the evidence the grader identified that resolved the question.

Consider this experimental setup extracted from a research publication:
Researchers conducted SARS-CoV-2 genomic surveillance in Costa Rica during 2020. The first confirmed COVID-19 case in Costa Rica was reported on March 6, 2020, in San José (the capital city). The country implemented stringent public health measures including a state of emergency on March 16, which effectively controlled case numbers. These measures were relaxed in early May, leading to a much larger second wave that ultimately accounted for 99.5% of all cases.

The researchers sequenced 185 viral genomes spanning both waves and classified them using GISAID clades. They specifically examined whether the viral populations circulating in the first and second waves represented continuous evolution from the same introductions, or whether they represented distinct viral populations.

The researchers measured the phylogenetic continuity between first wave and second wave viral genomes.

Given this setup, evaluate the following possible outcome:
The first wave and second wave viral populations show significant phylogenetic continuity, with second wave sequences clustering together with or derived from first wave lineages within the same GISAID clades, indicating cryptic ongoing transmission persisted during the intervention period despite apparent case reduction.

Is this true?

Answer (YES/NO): NO